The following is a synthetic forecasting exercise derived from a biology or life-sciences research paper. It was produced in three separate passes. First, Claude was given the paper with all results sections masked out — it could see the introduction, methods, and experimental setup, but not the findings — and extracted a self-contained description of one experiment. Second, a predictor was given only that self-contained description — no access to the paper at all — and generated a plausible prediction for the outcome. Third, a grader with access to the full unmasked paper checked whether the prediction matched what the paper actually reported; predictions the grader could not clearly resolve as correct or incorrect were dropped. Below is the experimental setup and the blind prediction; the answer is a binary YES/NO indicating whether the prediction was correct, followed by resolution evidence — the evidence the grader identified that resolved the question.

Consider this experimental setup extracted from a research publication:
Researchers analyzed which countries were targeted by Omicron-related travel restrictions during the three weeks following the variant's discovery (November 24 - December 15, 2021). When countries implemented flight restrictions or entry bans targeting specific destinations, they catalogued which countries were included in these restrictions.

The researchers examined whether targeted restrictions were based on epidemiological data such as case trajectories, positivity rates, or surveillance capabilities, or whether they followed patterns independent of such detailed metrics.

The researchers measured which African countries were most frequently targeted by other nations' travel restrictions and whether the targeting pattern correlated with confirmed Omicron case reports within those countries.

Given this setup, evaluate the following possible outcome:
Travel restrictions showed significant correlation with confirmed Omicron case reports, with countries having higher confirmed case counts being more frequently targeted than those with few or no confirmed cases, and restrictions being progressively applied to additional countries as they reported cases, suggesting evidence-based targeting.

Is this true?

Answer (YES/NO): NO